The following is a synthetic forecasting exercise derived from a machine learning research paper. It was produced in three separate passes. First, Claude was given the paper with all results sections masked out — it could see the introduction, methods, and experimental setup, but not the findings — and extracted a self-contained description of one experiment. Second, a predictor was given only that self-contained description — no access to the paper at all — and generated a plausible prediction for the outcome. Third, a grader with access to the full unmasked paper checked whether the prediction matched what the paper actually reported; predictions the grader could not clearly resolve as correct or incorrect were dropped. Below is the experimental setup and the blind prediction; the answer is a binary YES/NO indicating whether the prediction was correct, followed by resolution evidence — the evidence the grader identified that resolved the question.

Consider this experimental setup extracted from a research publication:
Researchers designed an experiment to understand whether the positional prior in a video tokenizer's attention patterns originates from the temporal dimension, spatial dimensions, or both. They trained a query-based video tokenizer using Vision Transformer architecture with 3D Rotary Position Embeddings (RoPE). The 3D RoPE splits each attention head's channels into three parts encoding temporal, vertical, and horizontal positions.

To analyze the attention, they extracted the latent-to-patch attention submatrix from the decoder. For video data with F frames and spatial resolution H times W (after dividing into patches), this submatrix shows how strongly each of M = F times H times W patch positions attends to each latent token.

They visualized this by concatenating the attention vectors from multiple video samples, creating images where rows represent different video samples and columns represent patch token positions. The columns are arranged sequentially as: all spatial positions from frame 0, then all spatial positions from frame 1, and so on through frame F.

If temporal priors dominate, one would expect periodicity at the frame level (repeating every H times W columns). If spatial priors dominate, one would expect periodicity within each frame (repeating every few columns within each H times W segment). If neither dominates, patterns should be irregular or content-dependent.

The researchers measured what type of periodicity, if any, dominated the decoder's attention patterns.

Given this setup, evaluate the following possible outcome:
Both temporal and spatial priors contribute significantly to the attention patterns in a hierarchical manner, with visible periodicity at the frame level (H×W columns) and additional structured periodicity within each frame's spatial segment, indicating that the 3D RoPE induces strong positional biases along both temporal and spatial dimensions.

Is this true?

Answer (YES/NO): YES